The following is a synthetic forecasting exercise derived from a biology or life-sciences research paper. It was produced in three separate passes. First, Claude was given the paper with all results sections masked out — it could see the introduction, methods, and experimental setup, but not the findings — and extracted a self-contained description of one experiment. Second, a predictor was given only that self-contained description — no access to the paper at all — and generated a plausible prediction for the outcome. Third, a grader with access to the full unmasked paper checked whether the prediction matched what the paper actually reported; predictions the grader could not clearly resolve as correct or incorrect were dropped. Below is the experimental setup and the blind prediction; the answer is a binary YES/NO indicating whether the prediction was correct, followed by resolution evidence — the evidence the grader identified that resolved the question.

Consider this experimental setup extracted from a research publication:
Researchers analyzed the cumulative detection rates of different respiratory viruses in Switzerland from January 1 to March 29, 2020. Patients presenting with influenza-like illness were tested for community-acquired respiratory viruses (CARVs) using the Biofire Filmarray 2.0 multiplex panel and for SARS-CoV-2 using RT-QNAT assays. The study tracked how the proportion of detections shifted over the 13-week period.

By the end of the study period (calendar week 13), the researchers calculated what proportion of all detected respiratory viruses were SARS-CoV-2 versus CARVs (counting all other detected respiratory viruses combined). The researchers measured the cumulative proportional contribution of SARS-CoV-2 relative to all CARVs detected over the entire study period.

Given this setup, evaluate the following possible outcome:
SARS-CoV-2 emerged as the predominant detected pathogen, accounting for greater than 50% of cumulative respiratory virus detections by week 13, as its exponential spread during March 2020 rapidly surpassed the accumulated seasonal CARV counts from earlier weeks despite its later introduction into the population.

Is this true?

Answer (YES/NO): NO